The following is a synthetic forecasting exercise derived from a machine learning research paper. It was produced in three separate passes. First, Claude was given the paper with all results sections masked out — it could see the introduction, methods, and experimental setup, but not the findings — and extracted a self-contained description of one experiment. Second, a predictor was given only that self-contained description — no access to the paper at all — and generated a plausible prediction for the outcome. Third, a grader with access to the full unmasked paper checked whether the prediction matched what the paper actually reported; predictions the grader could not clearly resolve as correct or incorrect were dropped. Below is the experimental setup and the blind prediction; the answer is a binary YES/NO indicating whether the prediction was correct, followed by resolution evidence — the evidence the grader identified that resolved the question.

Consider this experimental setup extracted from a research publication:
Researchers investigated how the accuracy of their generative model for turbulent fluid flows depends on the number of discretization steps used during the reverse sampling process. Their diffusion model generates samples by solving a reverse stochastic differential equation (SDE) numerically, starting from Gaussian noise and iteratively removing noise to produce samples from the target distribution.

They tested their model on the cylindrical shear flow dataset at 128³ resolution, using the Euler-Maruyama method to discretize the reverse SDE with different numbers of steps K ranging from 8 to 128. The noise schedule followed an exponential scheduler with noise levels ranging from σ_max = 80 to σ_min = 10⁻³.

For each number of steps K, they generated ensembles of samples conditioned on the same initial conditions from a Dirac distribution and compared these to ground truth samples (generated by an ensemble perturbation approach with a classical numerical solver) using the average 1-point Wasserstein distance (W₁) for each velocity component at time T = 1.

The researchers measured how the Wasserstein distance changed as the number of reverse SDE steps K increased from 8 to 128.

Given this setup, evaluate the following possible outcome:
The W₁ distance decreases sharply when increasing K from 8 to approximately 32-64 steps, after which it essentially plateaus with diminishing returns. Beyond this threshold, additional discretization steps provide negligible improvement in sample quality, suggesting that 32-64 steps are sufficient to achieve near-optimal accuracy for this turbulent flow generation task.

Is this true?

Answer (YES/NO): YES